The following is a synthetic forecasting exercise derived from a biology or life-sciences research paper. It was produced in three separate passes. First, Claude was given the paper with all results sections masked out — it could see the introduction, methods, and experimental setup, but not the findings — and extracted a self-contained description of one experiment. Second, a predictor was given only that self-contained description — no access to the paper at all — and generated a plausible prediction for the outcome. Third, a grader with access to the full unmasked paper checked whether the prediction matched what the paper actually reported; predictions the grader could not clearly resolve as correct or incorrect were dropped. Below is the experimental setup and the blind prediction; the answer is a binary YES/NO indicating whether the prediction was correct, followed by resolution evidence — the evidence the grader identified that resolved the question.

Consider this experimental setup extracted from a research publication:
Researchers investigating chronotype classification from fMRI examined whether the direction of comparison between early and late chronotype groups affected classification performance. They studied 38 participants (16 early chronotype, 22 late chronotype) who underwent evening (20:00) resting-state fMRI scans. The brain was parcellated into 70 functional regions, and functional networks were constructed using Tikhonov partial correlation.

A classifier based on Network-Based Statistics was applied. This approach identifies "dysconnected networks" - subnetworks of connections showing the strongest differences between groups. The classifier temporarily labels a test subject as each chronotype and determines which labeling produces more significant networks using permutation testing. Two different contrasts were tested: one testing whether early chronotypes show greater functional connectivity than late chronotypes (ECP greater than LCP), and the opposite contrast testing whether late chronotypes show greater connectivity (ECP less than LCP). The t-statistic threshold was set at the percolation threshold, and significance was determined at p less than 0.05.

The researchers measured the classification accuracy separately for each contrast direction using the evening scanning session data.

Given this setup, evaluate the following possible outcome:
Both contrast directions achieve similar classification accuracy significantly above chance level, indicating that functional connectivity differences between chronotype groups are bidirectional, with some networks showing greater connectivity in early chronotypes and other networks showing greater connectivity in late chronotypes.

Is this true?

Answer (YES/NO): NO